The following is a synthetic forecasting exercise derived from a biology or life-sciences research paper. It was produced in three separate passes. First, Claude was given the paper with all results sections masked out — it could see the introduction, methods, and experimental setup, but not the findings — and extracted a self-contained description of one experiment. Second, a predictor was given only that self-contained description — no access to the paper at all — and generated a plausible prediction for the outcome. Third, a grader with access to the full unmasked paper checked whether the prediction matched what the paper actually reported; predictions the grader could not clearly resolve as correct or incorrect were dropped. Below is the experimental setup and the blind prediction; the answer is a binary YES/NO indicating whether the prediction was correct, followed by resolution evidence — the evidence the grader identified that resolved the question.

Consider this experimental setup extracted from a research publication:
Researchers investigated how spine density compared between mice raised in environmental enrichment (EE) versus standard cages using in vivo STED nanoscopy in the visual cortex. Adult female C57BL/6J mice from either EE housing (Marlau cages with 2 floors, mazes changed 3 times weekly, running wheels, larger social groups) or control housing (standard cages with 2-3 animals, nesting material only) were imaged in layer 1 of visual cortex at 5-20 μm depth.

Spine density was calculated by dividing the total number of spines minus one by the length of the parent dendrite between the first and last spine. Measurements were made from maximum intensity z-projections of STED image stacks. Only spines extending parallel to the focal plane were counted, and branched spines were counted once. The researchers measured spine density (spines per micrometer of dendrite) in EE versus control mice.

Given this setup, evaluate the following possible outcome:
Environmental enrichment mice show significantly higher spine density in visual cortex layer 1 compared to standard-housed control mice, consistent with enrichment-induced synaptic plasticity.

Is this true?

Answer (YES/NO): NO